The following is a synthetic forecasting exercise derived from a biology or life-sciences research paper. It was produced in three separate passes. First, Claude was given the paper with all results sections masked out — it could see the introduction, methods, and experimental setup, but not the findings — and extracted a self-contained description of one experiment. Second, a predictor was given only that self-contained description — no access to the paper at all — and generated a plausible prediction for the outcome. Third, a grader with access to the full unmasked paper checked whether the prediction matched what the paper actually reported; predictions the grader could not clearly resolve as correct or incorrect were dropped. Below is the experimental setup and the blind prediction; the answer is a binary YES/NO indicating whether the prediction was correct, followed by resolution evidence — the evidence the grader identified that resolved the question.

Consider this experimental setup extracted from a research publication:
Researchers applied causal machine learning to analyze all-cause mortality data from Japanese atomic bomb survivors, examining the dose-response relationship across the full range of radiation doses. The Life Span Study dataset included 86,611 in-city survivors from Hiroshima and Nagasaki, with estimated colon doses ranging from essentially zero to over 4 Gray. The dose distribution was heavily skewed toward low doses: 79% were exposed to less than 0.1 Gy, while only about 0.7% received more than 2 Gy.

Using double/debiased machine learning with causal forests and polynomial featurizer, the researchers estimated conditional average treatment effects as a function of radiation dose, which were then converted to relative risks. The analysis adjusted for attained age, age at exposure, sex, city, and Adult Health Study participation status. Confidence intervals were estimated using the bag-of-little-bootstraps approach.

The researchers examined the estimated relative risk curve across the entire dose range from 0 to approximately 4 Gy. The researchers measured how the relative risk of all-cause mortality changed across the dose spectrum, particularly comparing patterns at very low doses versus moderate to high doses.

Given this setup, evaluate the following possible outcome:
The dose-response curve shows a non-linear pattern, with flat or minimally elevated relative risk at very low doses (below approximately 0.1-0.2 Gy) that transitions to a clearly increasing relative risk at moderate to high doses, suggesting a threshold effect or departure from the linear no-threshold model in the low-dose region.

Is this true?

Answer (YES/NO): YES